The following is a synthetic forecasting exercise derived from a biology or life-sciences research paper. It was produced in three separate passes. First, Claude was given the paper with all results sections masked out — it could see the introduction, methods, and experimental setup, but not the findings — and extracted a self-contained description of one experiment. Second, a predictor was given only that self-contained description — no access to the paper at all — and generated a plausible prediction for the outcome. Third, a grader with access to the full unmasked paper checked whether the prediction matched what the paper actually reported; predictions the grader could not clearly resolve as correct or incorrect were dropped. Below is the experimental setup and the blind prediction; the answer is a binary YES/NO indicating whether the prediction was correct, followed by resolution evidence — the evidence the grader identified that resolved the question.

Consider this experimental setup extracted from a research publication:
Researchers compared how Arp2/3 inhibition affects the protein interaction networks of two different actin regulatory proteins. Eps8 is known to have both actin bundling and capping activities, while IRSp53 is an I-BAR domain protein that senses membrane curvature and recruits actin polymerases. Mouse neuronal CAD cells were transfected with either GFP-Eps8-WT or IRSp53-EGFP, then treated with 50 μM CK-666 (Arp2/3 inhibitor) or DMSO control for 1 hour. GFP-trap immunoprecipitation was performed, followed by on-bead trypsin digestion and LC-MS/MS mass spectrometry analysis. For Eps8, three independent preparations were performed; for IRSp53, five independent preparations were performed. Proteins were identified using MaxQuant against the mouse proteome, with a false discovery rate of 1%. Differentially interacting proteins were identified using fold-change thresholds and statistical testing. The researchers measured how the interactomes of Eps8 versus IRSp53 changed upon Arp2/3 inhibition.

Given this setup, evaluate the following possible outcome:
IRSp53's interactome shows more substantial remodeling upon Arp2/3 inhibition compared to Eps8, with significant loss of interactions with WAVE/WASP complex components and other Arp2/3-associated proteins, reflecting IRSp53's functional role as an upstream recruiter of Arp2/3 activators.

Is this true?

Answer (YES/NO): NO